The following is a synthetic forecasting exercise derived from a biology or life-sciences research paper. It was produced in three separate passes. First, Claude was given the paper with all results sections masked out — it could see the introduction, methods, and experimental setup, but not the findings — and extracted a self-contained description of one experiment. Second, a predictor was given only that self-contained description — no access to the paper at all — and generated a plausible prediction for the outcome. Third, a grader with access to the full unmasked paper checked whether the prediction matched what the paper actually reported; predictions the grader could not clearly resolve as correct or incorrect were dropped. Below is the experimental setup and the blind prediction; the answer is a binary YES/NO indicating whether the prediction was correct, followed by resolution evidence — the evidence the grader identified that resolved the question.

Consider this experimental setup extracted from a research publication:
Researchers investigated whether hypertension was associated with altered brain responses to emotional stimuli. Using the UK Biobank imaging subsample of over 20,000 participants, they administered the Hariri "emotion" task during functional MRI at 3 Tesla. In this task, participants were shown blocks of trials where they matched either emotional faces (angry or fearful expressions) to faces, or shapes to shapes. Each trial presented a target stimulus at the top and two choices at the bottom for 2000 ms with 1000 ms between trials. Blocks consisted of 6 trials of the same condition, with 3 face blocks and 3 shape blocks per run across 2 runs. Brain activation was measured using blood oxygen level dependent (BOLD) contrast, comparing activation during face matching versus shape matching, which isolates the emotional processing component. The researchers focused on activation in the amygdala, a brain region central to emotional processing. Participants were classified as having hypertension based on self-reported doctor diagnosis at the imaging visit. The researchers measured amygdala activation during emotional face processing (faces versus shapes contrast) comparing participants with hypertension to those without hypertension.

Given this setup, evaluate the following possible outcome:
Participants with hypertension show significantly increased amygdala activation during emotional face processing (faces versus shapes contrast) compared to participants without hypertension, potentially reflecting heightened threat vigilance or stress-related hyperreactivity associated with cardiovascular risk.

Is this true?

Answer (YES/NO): NO